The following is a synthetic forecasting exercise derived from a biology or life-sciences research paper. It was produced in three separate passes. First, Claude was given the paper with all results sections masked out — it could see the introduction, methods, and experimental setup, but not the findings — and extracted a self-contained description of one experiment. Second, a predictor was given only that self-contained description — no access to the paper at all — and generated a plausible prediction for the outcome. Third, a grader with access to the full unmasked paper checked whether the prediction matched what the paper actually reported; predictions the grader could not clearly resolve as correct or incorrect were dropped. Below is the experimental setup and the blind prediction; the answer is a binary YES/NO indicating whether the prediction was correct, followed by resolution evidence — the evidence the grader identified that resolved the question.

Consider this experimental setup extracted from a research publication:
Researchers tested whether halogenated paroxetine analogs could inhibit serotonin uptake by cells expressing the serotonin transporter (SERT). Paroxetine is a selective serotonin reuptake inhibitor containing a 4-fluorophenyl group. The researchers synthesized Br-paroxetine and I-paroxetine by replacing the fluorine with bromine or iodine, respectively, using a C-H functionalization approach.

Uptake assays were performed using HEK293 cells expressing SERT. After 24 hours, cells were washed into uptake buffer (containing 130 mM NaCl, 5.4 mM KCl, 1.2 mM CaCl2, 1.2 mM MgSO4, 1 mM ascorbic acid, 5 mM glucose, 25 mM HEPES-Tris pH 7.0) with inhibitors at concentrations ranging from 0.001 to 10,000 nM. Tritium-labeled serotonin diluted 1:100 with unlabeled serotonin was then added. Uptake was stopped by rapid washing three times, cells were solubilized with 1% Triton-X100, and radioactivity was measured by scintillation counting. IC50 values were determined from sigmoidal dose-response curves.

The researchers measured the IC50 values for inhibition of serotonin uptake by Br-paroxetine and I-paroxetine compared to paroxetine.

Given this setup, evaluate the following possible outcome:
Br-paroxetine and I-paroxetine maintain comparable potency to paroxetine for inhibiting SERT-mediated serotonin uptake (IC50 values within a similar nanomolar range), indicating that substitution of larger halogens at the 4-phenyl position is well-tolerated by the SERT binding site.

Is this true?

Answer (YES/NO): NO